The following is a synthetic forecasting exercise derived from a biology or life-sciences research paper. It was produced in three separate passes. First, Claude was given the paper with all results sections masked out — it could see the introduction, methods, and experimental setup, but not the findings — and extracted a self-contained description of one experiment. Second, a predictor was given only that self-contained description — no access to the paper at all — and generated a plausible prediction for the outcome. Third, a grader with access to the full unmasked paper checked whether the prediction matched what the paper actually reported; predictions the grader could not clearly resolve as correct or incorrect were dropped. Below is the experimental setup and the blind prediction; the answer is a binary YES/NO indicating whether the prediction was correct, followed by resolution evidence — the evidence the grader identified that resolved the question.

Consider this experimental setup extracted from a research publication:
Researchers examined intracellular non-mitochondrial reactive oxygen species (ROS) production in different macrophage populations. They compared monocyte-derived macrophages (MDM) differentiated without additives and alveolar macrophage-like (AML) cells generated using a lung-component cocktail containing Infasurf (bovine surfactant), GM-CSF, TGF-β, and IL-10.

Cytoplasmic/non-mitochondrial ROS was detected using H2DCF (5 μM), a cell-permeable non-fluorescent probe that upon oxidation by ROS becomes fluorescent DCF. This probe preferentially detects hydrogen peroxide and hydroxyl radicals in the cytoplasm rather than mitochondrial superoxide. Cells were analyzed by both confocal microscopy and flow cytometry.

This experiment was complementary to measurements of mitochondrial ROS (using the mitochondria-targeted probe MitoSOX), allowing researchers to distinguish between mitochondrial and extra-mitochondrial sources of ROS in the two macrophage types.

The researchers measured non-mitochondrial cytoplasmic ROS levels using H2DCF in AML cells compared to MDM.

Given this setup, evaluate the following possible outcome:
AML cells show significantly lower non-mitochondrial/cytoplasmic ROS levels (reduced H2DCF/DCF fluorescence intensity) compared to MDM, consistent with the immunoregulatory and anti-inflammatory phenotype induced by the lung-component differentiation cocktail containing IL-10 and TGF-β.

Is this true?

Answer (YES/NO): NO